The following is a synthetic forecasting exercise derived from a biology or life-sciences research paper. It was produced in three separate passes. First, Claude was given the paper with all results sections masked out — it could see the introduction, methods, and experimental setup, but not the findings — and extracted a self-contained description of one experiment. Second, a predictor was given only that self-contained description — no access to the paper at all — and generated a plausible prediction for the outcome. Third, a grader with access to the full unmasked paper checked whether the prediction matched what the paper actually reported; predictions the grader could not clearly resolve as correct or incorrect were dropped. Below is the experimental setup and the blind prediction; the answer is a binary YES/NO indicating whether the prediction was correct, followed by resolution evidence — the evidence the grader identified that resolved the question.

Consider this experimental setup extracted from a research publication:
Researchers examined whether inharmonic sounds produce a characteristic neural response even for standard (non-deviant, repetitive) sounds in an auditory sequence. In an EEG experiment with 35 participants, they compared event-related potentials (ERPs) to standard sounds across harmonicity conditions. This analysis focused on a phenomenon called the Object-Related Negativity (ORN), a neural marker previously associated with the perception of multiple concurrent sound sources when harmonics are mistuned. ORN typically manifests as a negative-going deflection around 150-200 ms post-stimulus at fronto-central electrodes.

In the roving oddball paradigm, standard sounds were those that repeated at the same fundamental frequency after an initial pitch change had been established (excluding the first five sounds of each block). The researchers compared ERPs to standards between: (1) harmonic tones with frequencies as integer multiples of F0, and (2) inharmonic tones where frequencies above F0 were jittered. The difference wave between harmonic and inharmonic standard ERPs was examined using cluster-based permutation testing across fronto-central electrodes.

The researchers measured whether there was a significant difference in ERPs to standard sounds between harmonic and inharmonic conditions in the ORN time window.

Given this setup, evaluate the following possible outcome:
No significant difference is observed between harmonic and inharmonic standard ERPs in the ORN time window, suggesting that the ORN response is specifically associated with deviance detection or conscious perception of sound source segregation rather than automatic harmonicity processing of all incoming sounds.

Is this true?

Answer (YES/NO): NO